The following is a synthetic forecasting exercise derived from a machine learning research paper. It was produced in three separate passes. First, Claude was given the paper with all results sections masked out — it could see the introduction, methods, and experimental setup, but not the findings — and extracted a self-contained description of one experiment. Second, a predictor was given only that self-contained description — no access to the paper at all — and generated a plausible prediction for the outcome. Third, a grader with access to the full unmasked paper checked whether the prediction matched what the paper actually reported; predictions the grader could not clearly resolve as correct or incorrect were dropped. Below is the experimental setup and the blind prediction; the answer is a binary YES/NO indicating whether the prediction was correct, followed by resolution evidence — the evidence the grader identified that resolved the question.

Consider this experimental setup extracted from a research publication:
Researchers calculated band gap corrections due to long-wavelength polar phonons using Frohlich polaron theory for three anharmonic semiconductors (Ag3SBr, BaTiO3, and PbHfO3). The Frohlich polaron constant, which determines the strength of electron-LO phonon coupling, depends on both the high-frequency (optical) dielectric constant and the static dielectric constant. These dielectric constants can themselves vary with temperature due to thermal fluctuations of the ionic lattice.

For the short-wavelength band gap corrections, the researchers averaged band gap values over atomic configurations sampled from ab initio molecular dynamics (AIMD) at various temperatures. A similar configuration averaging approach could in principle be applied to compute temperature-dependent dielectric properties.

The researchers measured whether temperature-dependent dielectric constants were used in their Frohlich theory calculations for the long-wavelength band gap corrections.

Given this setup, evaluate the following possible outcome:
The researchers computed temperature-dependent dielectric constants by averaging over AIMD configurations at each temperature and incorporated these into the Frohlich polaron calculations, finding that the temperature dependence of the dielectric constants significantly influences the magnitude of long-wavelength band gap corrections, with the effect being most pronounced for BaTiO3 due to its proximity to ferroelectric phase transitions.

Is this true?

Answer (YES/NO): NO